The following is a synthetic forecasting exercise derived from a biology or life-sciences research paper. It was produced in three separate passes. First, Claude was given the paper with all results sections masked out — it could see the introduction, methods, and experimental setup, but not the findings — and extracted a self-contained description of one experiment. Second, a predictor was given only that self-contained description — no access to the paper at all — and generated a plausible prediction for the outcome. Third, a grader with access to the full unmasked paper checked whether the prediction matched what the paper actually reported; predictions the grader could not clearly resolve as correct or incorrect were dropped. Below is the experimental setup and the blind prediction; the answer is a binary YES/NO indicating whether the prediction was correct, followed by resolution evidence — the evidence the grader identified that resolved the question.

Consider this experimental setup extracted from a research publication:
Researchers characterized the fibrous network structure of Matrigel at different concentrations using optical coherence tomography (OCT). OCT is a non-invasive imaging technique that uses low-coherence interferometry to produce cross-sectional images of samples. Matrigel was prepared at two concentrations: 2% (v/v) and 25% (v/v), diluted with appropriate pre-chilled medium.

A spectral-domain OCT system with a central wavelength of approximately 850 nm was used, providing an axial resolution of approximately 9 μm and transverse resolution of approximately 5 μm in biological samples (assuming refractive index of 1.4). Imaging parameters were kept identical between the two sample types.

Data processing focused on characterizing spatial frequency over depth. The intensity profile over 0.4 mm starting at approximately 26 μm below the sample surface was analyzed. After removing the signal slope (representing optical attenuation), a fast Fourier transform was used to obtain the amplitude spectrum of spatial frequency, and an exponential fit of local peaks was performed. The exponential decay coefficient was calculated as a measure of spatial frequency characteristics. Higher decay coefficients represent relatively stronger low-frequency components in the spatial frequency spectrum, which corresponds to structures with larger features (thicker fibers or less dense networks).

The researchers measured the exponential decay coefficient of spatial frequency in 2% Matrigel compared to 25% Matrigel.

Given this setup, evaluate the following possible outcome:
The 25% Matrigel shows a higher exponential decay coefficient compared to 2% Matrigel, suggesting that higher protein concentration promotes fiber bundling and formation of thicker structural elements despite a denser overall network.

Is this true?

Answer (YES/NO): YES